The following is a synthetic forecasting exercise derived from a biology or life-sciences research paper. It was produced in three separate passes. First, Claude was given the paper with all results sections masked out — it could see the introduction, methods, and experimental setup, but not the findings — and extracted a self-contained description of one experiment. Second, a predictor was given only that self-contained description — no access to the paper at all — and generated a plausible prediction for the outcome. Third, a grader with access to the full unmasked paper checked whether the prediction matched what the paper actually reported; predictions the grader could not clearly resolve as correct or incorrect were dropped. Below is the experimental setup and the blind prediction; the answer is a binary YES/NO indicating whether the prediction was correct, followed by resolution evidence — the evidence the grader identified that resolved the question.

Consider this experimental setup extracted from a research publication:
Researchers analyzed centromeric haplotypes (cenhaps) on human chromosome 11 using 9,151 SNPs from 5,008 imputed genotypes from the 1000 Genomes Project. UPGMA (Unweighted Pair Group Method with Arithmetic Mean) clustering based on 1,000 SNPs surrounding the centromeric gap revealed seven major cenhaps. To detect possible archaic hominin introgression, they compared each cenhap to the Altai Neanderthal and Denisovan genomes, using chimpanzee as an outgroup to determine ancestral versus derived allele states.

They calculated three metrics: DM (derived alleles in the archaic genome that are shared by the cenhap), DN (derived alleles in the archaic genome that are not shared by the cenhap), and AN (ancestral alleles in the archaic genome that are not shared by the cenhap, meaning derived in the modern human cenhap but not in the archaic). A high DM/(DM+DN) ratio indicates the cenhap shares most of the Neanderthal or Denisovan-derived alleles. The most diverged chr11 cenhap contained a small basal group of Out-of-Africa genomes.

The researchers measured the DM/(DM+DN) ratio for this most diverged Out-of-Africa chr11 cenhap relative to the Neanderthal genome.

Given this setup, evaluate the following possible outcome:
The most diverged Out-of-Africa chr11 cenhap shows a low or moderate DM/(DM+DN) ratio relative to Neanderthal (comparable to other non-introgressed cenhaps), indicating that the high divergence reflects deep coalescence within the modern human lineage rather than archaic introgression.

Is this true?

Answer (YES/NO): NO